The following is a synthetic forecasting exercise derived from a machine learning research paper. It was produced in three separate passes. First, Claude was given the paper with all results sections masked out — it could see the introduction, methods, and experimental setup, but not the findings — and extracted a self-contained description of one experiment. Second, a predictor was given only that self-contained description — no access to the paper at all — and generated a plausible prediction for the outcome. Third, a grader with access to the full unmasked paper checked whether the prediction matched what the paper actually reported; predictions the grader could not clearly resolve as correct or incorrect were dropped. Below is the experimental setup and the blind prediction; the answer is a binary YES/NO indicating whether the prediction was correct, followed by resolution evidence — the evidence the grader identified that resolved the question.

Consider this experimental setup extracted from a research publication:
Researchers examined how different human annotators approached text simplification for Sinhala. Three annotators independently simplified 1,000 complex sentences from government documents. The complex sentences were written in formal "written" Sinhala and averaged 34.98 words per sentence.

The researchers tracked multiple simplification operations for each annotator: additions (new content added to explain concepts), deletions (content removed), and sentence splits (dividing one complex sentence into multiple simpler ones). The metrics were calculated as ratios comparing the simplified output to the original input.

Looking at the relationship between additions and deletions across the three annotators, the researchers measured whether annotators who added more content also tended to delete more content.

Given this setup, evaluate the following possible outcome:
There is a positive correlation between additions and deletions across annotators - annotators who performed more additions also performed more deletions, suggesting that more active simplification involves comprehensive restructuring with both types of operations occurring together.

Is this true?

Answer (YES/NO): YES